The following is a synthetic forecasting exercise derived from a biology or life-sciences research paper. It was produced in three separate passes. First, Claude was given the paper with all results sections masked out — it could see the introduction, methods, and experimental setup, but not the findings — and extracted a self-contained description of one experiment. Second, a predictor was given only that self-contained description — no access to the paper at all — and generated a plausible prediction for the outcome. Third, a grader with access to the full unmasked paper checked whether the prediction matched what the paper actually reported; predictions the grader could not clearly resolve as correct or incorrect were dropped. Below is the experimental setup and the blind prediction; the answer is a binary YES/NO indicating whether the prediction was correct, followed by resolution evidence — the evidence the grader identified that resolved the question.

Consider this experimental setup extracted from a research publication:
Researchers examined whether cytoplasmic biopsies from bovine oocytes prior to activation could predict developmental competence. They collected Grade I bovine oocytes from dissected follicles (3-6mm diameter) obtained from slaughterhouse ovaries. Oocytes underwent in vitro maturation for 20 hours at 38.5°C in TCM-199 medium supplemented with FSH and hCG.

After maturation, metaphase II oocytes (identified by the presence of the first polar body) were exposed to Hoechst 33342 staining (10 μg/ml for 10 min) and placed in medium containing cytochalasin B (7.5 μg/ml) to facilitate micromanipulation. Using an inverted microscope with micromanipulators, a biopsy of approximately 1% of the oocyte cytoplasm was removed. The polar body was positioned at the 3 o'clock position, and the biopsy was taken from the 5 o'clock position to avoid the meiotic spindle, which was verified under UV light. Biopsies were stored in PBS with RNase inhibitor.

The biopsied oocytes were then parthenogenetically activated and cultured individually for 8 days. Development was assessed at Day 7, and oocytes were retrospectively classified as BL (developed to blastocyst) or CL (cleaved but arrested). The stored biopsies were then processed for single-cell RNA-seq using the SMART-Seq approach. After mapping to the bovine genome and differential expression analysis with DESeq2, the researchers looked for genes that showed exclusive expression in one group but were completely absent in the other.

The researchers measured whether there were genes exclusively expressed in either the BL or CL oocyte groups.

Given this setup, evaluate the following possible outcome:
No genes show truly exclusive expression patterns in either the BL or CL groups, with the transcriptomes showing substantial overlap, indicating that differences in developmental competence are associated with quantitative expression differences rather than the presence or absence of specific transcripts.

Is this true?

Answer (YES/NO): NO